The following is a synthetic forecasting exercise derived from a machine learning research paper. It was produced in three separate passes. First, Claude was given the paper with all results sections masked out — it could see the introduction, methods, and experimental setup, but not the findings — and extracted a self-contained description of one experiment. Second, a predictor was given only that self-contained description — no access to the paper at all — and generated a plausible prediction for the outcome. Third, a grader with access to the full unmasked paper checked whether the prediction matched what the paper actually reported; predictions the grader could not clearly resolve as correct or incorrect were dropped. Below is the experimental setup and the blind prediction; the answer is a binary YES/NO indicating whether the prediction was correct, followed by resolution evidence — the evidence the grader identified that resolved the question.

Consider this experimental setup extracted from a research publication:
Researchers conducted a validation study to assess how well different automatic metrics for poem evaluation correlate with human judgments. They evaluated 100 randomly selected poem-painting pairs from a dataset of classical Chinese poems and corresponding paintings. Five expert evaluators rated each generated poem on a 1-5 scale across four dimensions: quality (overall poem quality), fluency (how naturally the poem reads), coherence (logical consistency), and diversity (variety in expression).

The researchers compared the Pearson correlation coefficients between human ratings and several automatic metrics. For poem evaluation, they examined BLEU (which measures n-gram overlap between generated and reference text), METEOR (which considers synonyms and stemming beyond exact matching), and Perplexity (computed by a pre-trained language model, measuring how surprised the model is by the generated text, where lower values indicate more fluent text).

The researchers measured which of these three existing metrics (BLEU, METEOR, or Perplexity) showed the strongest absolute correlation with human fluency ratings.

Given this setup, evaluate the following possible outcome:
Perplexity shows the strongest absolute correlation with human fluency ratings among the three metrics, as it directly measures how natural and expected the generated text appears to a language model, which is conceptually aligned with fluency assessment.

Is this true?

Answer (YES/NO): NO